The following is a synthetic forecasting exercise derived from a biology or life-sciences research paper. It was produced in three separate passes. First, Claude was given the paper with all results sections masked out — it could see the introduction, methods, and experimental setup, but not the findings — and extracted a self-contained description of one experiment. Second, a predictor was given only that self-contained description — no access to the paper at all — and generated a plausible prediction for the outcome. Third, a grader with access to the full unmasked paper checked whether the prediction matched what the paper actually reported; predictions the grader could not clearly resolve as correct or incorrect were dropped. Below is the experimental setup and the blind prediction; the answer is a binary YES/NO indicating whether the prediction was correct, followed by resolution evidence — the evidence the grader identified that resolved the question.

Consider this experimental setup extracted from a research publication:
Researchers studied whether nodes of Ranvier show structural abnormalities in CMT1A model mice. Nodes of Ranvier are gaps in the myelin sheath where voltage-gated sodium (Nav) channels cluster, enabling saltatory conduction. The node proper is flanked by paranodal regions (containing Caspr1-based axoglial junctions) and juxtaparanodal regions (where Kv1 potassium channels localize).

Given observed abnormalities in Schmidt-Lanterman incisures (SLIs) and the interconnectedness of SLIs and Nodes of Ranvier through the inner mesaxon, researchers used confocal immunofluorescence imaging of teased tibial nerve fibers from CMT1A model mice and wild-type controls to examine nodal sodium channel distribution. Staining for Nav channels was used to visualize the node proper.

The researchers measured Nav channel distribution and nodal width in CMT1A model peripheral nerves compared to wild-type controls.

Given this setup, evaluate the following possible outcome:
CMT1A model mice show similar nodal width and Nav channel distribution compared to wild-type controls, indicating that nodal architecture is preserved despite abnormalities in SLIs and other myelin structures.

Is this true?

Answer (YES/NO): NO